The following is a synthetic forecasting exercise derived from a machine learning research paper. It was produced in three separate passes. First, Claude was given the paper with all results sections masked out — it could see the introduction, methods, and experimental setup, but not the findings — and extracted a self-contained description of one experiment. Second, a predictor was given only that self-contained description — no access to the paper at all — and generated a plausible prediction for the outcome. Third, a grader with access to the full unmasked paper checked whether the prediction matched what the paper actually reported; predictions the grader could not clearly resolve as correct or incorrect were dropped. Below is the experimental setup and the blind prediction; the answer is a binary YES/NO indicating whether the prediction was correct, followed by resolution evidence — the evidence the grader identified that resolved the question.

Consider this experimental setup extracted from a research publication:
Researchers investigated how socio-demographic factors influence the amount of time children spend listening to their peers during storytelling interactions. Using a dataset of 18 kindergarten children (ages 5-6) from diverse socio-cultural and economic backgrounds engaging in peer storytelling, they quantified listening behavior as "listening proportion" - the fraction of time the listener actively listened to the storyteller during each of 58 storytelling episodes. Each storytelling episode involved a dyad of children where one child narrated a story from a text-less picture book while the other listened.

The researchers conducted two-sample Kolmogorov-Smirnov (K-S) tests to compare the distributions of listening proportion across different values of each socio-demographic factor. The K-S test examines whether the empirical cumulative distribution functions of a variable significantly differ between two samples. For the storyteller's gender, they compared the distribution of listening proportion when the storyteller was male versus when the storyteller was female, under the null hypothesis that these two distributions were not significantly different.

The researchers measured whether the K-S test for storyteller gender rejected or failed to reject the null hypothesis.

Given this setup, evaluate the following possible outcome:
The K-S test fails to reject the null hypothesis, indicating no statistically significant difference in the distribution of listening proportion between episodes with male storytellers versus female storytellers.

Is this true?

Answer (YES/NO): YES